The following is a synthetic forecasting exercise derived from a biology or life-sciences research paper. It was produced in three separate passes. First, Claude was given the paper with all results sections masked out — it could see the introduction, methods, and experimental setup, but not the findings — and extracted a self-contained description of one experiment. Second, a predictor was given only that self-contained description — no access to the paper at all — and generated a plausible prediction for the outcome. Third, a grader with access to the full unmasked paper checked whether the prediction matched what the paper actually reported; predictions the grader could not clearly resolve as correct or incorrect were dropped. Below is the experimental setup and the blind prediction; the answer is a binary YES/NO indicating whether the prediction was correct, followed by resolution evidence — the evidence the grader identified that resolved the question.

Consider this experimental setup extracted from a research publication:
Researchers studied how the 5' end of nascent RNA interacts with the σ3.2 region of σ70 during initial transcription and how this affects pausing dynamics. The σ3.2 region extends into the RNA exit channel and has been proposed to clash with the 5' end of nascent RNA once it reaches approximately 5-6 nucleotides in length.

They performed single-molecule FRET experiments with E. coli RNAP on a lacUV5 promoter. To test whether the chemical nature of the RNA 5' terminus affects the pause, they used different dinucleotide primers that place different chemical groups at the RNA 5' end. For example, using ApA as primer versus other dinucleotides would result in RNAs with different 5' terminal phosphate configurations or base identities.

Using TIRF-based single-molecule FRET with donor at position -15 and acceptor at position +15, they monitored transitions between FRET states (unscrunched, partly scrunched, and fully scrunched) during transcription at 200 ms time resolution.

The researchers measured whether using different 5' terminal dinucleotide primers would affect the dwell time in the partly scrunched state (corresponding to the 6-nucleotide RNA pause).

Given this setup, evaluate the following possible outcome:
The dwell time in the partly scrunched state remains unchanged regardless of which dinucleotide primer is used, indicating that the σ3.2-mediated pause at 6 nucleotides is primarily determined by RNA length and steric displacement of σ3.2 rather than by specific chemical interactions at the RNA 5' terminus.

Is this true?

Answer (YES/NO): NO